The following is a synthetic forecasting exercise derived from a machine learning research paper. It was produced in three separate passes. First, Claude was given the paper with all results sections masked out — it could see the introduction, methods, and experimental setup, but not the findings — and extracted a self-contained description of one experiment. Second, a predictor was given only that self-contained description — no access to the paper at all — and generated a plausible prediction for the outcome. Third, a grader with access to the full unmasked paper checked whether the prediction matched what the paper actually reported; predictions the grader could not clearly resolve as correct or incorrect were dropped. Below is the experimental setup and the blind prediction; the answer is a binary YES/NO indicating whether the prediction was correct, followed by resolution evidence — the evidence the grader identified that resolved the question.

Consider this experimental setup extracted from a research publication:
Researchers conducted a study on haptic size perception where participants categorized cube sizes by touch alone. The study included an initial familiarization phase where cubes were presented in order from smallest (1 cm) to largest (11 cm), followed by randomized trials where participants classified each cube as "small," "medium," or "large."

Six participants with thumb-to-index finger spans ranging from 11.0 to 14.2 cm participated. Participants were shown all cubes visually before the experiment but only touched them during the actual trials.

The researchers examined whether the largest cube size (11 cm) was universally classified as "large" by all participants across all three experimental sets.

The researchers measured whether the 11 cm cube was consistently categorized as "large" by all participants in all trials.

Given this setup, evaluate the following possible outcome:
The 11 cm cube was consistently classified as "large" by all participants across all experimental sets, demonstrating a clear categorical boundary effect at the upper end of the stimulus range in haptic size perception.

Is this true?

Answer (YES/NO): YES